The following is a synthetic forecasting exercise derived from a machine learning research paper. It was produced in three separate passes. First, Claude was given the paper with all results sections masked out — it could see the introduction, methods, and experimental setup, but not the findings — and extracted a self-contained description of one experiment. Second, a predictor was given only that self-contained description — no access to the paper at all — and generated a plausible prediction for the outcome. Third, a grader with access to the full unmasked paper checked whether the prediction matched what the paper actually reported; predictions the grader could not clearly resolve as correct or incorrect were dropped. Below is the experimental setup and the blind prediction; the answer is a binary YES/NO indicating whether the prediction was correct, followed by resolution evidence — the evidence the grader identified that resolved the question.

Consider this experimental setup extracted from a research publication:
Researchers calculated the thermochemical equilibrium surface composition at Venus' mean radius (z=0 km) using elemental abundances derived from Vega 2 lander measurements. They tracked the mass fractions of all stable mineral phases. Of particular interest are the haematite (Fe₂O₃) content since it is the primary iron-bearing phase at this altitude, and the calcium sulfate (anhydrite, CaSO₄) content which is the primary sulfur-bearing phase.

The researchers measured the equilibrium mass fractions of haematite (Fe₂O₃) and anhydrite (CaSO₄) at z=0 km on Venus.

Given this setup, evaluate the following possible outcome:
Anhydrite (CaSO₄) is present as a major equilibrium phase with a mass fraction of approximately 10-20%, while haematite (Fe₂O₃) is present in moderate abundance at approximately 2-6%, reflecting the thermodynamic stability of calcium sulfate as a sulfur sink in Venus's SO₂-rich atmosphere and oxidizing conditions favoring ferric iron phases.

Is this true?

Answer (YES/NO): NO